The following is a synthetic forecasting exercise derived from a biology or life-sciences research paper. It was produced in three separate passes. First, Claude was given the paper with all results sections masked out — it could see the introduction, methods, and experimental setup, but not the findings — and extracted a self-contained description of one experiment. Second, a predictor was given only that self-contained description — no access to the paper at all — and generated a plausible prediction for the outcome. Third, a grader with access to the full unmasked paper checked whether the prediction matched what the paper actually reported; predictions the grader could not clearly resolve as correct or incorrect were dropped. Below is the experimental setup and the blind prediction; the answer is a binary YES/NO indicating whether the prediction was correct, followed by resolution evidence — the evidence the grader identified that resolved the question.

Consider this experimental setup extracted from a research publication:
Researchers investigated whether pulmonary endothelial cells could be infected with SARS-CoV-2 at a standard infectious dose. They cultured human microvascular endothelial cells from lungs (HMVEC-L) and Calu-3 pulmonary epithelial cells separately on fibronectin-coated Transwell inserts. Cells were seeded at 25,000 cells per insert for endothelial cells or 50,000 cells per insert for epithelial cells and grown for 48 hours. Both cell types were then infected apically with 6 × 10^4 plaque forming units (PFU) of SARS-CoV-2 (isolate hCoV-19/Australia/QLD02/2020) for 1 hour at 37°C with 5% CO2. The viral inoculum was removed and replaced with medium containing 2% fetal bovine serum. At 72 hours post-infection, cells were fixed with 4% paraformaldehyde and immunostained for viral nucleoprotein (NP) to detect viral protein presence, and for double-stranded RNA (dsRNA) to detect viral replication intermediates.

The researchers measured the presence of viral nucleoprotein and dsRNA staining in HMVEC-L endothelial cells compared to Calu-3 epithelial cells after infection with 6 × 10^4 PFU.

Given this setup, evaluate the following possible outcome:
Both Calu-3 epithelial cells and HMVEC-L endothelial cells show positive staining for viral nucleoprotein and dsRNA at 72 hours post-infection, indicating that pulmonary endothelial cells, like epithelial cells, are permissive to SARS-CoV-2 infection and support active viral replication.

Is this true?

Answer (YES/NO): NO